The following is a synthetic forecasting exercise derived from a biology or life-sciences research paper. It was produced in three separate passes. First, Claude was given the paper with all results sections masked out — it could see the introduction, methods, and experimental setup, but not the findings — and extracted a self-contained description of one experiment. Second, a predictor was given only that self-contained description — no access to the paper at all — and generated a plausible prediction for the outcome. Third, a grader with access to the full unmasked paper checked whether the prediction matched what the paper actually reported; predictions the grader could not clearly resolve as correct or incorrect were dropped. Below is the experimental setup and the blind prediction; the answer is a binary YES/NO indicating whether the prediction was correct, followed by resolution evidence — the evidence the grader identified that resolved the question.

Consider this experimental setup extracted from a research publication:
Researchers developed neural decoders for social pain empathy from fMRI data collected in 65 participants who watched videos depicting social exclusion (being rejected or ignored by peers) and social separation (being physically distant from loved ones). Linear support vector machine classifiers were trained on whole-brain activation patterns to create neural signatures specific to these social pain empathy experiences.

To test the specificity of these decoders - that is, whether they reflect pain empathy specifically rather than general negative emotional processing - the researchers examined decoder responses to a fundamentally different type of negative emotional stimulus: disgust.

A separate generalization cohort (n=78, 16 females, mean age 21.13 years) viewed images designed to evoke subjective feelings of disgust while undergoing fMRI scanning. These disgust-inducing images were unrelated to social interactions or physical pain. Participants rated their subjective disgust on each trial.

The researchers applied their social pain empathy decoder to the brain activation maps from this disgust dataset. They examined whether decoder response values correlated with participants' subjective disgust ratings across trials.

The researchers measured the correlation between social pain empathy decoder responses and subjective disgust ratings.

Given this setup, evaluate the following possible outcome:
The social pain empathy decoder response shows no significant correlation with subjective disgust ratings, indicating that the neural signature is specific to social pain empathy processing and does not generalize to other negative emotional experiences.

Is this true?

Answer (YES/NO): YES